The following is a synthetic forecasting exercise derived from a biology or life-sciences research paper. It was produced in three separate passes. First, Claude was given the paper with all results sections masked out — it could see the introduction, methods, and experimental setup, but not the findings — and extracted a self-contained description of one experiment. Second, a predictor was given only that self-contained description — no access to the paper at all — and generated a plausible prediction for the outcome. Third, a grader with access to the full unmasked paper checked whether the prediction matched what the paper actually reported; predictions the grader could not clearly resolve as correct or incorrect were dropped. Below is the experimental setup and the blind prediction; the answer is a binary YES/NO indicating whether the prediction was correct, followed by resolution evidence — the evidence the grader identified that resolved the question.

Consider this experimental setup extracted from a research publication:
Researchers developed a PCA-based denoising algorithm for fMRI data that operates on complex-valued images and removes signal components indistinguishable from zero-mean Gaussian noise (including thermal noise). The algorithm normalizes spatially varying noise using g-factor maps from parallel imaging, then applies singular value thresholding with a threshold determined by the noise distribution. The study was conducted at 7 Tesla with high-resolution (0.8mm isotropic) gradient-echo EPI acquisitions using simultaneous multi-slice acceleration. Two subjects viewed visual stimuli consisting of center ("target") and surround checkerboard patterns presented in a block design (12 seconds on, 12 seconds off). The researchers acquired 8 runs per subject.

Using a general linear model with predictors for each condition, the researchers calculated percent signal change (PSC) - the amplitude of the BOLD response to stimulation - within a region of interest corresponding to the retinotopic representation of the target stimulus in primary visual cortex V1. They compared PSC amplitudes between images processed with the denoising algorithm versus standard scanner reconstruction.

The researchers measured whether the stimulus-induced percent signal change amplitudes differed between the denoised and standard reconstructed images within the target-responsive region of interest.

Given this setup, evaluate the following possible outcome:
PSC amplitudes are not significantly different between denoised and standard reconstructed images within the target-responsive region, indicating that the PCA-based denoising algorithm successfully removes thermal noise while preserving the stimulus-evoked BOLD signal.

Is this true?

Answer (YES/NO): YES